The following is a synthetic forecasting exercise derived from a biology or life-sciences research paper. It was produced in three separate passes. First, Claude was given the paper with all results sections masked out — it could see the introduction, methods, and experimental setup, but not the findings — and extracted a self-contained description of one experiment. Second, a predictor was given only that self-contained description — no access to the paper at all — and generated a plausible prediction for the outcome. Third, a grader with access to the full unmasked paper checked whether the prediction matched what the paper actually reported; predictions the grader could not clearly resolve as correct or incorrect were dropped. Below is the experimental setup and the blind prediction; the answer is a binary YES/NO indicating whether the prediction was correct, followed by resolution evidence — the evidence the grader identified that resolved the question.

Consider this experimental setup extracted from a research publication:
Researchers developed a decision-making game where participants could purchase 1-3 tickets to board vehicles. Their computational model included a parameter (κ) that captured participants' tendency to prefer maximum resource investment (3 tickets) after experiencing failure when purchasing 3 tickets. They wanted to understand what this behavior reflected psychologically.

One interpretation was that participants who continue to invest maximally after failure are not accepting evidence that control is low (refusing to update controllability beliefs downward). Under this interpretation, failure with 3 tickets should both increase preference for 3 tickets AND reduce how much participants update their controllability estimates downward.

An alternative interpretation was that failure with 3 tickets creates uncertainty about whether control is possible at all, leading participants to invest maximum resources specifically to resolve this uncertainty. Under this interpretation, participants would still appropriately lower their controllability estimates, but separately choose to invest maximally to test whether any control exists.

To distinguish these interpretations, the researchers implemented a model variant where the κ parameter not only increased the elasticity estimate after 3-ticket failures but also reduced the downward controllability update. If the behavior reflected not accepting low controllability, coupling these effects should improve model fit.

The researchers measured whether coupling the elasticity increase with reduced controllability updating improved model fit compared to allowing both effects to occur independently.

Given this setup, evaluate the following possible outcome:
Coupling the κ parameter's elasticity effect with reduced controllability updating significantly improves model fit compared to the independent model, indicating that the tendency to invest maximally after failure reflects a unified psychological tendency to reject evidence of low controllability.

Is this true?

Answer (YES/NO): NO